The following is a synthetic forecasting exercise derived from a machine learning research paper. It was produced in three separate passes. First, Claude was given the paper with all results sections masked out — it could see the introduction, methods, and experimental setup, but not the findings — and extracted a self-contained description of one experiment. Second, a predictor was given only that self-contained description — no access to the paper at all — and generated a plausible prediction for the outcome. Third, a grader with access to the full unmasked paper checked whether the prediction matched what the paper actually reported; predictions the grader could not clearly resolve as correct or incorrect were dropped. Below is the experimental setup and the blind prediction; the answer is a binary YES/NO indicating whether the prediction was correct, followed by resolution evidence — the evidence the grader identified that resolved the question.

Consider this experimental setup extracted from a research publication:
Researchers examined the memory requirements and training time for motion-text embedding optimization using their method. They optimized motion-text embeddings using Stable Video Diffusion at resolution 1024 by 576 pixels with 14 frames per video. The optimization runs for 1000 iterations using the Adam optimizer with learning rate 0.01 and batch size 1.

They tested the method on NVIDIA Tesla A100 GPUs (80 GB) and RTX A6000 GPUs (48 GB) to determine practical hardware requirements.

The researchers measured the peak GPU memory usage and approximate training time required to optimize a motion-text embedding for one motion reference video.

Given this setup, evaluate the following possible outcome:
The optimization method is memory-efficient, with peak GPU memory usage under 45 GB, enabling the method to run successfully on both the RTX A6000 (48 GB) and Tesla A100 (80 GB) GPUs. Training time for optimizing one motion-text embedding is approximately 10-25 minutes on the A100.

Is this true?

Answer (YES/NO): NO